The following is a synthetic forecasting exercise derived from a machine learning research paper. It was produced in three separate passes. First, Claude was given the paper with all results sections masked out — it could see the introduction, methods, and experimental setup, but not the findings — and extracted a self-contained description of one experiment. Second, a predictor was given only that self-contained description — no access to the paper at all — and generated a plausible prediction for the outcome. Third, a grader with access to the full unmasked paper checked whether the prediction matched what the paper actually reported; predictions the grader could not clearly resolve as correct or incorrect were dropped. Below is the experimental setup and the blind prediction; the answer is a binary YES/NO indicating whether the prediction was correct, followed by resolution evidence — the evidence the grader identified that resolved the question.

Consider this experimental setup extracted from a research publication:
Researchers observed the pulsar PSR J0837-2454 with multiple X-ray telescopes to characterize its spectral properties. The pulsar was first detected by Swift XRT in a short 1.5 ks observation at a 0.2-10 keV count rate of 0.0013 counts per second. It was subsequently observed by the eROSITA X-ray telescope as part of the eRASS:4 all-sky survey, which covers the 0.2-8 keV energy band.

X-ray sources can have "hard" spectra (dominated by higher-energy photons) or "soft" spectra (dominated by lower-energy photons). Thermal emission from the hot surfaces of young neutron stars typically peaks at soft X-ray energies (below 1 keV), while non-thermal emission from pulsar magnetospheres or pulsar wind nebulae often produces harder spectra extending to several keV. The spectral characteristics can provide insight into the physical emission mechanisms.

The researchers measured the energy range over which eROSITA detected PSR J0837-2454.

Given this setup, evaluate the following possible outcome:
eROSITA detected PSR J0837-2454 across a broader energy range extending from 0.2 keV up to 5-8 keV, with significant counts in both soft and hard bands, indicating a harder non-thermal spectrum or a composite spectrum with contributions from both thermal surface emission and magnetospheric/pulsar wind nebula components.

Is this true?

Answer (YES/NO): NO